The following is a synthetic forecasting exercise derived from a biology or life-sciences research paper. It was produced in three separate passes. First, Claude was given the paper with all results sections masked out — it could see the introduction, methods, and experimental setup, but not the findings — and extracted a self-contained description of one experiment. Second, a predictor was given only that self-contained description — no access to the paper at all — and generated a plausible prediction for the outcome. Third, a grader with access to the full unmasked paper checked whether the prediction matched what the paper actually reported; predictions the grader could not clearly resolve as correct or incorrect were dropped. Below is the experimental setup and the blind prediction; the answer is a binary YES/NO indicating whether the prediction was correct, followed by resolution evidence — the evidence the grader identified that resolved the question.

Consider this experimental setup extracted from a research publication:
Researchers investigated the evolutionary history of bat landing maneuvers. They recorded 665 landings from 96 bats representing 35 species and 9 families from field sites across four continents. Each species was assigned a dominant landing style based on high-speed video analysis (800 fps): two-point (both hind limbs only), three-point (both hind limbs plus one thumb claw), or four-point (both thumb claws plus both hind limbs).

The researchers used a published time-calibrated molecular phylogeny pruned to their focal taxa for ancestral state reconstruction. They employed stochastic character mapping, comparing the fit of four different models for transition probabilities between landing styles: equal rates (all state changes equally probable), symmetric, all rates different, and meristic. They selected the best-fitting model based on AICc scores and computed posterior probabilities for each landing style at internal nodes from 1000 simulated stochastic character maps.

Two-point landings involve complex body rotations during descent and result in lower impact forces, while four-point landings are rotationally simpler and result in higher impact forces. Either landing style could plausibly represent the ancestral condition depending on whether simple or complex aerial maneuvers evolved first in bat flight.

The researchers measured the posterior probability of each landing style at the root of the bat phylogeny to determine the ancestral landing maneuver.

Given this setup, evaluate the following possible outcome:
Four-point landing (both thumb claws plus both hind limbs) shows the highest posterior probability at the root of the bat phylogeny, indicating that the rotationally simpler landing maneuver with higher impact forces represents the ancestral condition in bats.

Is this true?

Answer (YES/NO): YES